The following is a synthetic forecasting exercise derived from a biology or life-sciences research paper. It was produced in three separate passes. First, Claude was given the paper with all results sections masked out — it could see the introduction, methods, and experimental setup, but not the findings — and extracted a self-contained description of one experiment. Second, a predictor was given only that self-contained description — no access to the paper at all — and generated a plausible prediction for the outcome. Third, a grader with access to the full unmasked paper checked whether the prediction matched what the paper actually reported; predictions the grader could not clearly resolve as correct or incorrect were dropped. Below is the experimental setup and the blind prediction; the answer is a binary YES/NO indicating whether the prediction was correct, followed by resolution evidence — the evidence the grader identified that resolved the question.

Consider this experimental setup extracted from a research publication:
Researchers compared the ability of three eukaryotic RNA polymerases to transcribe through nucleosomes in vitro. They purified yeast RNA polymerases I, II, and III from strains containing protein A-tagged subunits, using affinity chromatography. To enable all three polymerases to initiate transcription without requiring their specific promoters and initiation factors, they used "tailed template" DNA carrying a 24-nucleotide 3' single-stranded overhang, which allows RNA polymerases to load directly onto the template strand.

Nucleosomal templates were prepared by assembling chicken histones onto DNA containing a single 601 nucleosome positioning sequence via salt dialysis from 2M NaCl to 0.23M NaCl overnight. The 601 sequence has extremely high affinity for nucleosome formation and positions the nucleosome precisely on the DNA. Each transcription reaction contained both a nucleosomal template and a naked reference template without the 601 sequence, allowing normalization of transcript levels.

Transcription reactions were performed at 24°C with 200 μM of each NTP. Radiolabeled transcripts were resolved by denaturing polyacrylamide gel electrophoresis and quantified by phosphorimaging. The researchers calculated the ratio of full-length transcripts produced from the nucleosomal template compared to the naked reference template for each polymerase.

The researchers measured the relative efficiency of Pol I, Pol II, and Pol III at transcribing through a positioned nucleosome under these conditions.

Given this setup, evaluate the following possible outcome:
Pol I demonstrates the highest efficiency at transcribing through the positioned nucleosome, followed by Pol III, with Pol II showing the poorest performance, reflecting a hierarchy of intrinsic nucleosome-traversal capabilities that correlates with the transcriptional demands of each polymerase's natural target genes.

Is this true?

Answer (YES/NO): NO